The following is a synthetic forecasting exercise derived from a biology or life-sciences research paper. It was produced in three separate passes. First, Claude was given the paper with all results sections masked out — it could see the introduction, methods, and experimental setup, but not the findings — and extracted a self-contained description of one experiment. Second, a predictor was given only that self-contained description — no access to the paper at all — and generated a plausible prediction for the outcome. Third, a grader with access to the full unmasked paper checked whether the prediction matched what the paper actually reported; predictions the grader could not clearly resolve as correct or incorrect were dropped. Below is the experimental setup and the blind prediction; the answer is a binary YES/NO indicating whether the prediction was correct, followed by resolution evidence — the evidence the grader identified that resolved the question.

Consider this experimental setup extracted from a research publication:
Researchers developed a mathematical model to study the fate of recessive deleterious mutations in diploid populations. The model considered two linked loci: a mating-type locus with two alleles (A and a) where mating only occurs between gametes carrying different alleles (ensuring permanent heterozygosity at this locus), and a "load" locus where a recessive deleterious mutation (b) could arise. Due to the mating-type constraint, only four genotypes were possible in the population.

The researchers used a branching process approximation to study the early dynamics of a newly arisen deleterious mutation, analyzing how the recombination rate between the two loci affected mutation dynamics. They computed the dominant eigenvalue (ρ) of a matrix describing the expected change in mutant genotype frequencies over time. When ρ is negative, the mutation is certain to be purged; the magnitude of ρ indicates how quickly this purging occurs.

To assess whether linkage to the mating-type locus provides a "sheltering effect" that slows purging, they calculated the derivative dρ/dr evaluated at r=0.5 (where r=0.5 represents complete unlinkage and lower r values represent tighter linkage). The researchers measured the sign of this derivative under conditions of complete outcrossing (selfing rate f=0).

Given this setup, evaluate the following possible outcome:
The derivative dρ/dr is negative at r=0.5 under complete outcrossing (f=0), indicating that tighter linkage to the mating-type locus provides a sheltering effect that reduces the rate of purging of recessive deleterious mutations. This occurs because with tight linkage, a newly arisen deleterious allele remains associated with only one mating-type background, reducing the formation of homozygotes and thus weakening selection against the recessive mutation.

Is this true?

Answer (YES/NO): NO